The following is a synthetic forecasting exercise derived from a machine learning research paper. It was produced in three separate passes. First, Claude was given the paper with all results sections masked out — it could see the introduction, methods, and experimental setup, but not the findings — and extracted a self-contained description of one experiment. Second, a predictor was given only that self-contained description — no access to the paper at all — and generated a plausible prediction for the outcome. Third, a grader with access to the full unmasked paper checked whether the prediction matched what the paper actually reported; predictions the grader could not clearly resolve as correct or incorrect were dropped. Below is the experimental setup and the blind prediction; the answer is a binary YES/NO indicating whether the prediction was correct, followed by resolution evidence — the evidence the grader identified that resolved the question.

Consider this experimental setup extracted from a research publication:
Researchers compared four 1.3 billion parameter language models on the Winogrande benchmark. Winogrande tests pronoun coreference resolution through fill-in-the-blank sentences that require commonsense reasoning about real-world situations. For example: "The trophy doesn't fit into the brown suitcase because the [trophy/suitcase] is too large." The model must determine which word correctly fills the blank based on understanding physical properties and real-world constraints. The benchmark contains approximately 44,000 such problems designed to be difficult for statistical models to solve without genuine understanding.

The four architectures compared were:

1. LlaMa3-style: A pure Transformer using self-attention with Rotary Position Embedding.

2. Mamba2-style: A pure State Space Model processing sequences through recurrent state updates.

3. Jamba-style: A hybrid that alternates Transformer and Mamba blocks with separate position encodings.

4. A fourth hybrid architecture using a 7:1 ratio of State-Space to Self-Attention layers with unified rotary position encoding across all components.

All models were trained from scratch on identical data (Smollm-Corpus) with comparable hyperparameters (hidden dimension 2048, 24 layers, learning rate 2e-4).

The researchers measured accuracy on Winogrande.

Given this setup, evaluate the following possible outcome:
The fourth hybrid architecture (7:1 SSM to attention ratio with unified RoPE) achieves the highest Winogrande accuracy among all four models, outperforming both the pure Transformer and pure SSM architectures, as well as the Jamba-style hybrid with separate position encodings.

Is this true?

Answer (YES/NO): YES